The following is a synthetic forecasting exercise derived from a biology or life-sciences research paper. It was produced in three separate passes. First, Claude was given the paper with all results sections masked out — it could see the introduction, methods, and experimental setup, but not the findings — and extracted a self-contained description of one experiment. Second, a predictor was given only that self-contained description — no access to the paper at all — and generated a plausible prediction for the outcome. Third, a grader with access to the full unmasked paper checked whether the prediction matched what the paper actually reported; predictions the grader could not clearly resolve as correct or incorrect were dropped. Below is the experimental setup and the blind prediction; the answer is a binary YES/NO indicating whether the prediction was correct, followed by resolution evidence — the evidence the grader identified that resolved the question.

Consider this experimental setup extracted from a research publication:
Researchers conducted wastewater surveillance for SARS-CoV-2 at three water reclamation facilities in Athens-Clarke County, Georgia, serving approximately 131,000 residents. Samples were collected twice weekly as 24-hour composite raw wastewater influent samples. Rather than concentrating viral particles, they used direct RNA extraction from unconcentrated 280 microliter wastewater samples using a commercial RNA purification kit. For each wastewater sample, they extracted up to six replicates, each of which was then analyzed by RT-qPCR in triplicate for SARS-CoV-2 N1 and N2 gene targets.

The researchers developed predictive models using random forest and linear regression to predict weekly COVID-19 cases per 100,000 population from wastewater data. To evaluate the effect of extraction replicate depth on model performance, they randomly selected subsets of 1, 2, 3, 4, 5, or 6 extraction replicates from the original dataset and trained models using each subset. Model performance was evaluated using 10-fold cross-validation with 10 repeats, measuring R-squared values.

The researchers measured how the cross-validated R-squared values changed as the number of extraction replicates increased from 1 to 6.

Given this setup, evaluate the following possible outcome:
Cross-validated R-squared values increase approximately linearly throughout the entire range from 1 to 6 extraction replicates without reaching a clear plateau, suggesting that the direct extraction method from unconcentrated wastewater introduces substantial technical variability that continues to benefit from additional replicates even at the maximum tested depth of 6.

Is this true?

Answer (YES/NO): NO